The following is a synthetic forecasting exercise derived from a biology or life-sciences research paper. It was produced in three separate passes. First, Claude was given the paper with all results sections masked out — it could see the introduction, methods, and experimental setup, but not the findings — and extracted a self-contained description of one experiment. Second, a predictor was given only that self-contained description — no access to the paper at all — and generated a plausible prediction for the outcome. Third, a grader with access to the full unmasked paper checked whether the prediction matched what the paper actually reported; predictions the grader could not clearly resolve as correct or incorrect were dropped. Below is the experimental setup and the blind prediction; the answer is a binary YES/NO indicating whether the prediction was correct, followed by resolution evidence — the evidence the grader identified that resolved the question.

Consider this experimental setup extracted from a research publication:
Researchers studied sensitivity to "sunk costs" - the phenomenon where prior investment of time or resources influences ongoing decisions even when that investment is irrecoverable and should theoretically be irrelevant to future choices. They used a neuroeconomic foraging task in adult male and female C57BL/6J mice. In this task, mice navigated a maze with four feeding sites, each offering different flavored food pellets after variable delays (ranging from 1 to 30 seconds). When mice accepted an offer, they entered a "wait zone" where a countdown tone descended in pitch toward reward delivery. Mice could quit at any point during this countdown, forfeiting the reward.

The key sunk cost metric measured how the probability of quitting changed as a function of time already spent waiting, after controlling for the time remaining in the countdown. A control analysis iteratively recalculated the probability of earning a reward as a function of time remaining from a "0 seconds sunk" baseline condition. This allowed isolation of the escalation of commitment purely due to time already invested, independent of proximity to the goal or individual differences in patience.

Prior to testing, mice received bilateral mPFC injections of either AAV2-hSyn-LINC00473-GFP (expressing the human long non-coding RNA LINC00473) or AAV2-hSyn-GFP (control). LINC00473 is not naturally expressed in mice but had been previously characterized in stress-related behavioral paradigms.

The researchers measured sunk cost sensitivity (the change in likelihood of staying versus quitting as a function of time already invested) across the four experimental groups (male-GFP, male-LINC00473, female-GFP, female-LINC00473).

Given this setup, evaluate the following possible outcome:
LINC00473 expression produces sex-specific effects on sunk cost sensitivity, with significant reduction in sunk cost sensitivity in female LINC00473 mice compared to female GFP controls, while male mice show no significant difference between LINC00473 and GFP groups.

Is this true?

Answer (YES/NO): NO